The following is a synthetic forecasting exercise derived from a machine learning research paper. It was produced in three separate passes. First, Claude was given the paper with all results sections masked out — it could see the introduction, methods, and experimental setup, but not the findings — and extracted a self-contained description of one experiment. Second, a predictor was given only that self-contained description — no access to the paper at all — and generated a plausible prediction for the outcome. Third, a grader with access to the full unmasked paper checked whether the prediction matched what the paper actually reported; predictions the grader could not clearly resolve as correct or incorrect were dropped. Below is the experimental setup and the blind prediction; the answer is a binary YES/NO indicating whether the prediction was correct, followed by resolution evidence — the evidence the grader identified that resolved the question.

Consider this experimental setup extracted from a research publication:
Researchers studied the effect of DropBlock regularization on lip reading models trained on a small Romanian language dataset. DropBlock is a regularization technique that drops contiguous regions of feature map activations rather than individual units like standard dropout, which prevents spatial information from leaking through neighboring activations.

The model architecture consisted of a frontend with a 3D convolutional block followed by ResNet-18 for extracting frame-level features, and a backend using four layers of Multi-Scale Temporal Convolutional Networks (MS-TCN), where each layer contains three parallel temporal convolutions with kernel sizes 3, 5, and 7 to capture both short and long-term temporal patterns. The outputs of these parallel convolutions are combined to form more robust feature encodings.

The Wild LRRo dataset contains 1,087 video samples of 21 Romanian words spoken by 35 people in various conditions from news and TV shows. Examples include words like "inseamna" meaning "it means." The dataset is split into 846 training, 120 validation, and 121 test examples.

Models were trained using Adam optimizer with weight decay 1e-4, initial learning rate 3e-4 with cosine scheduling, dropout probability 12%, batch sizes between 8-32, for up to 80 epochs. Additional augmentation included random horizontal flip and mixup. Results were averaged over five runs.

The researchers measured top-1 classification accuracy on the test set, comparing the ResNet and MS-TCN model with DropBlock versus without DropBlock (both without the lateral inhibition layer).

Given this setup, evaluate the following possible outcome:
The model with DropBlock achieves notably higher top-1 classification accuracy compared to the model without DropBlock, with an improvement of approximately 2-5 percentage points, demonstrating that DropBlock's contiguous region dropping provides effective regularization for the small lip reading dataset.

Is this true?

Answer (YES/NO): NO